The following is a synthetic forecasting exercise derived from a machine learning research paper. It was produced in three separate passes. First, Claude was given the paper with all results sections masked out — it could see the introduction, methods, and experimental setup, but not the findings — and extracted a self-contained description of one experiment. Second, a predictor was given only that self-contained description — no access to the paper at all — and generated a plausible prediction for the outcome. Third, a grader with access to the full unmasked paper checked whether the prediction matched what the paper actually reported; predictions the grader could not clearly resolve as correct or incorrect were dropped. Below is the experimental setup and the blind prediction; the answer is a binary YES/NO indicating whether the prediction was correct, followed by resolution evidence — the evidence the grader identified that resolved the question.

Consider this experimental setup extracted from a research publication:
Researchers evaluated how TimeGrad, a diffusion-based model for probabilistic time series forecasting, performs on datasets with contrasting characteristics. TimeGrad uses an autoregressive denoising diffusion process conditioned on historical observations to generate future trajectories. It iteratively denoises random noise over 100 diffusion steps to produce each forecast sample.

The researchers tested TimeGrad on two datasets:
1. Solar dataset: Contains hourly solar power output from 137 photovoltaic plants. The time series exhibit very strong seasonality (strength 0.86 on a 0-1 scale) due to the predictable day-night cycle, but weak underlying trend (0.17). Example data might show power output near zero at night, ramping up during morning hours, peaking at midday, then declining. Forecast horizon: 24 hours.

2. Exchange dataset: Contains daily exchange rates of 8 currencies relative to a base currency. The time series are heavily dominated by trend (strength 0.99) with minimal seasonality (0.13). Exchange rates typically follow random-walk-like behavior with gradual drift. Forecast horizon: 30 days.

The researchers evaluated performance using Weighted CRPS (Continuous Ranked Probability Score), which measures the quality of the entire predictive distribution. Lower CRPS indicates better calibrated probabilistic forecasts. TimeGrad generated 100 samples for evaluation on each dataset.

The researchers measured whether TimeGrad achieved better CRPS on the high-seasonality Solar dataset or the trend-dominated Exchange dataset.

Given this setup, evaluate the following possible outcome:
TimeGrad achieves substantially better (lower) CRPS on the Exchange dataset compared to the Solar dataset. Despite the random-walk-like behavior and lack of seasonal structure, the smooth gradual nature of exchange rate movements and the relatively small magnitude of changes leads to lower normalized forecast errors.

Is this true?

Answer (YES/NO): NO